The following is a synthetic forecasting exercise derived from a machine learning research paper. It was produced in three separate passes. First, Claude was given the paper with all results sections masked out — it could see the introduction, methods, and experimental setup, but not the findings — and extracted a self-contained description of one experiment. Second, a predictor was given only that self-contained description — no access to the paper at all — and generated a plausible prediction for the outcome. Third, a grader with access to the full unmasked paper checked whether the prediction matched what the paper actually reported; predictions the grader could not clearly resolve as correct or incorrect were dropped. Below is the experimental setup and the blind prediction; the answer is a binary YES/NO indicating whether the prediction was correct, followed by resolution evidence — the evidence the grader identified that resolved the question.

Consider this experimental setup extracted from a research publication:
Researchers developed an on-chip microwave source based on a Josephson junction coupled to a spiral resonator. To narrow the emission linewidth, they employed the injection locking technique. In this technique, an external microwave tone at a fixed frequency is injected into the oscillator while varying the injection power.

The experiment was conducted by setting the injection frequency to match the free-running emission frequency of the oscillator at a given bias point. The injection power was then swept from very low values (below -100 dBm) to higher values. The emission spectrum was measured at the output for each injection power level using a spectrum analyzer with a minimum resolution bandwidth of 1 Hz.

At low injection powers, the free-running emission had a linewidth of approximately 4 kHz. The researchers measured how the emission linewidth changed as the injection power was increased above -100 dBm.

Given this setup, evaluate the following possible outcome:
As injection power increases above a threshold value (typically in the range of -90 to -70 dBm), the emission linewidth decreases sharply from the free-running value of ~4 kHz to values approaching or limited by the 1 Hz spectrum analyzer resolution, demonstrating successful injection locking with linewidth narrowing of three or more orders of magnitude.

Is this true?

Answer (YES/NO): NO